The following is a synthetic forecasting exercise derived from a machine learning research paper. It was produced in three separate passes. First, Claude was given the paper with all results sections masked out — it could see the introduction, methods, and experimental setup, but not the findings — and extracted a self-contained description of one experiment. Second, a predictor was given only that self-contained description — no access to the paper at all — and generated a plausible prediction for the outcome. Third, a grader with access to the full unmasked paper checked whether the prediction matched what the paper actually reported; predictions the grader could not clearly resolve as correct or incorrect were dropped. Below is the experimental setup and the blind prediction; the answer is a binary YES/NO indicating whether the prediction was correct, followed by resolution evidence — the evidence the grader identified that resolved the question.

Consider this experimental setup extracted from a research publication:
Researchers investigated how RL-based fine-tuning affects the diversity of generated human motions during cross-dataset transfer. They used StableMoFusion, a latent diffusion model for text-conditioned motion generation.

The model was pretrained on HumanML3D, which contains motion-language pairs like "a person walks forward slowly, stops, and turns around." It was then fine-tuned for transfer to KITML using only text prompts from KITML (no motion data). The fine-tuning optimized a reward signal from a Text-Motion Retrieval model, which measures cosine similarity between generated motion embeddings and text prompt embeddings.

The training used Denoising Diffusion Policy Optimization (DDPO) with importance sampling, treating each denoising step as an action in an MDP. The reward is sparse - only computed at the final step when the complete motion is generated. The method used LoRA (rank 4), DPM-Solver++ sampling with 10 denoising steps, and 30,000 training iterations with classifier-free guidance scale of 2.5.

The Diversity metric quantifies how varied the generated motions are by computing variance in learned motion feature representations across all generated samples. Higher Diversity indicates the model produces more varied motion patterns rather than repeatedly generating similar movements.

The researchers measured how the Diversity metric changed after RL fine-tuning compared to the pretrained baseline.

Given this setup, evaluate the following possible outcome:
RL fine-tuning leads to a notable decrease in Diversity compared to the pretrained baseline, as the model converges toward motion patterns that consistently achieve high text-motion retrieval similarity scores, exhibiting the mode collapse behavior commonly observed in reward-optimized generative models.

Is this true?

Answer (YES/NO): NO